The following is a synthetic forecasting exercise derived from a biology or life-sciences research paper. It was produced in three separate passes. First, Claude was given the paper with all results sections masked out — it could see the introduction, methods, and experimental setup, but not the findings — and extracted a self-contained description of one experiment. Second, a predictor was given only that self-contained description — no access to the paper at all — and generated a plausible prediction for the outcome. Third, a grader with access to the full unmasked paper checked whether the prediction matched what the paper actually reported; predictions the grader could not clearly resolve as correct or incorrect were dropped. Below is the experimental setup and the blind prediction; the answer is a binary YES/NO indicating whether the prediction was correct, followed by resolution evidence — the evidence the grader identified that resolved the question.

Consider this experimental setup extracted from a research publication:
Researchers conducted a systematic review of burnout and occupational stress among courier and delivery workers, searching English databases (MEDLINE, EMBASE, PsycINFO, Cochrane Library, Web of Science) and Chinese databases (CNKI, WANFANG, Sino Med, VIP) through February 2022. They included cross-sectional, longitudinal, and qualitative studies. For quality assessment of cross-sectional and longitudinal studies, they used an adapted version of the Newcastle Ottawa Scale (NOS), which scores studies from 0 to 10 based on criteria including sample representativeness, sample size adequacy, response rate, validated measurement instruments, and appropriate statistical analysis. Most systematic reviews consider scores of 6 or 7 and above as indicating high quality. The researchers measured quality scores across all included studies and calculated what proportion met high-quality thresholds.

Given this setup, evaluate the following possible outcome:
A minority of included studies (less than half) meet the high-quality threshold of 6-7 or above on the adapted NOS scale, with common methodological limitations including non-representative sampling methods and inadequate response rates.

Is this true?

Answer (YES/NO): NO